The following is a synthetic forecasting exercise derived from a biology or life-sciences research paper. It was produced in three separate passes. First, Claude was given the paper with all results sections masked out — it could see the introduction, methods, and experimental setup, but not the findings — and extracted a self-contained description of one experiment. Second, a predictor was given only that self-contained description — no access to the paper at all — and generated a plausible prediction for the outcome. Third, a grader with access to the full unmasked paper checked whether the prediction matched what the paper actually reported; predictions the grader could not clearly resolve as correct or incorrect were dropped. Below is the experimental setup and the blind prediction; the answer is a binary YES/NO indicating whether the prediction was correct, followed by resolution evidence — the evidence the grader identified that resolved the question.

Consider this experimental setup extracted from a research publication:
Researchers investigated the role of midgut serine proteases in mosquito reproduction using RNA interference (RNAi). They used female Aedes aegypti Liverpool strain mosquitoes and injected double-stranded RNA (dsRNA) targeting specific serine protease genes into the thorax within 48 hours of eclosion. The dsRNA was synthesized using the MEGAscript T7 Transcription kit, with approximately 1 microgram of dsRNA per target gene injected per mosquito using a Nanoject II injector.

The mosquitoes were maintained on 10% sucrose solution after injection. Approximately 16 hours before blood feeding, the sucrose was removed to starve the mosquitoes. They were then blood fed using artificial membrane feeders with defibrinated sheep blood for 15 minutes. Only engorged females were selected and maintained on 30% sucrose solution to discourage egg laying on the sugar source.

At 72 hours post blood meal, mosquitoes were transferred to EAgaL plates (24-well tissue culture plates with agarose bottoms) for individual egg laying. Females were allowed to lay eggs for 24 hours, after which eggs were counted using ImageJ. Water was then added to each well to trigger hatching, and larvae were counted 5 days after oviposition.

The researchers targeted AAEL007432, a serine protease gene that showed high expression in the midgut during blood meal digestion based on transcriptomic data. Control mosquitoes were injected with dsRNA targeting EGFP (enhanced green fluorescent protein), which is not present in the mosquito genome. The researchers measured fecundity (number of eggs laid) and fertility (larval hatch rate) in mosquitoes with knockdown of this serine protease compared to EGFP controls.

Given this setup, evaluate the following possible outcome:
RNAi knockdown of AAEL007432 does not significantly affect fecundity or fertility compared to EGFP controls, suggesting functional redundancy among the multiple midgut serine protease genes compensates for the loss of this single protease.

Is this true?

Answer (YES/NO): YES